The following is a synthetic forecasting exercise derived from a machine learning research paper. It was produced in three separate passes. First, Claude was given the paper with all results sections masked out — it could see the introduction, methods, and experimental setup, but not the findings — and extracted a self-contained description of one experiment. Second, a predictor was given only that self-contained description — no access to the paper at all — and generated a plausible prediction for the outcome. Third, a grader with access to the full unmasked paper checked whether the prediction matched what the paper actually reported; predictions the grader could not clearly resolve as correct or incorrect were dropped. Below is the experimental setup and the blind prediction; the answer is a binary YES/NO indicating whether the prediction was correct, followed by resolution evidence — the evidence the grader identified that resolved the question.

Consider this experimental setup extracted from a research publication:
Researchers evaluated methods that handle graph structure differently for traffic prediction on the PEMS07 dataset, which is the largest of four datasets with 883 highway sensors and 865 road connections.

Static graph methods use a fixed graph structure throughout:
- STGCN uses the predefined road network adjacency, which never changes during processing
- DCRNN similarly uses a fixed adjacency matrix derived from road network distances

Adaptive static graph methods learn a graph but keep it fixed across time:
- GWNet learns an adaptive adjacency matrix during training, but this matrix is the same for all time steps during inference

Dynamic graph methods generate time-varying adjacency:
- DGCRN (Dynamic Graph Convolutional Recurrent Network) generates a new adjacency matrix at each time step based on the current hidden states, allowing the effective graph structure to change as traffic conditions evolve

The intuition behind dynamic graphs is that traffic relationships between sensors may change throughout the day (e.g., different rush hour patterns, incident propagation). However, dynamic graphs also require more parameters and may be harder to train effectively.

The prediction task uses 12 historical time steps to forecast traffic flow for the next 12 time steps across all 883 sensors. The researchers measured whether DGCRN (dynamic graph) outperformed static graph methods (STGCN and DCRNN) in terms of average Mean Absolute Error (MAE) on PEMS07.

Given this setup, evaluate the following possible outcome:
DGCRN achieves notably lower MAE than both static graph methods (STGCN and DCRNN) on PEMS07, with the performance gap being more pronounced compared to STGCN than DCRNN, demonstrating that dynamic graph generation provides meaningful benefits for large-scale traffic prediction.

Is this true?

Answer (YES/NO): YES